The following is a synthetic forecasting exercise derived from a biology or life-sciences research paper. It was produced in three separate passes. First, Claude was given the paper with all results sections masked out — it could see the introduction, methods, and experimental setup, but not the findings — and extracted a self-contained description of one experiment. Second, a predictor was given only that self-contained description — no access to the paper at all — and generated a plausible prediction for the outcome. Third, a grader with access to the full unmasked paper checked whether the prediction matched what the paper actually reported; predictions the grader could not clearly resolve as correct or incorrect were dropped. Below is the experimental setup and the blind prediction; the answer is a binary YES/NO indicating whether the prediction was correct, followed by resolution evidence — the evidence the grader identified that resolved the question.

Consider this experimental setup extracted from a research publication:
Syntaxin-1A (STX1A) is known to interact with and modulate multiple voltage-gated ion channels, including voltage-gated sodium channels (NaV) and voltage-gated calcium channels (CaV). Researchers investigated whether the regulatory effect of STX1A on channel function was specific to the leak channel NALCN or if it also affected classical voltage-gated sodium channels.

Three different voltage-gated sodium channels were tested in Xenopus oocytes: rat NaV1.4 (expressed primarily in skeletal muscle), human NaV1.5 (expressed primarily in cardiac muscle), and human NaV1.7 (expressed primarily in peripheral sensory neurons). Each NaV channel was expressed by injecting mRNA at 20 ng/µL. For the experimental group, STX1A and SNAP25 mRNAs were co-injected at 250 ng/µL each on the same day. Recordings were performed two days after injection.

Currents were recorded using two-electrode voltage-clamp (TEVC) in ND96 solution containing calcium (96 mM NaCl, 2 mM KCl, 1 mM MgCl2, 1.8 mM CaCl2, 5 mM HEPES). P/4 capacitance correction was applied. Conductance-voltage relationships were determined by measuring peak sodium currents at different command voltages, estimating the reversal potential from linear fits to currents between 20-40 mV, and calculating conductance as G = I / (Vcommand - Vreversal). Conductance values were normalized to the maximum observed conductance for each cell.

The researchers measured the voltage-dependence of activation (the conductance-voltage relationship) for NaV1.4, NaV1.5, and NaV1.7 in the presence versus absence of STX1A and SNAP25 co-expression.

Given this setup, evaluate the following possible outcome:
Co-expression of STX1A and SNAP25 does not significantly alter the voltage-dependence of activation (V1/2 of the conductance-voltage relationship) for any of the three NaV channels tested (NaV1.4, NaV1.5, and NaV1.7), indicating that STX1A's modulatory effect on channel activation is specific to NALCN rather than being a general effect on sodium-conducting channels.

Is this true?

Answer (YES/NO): YES